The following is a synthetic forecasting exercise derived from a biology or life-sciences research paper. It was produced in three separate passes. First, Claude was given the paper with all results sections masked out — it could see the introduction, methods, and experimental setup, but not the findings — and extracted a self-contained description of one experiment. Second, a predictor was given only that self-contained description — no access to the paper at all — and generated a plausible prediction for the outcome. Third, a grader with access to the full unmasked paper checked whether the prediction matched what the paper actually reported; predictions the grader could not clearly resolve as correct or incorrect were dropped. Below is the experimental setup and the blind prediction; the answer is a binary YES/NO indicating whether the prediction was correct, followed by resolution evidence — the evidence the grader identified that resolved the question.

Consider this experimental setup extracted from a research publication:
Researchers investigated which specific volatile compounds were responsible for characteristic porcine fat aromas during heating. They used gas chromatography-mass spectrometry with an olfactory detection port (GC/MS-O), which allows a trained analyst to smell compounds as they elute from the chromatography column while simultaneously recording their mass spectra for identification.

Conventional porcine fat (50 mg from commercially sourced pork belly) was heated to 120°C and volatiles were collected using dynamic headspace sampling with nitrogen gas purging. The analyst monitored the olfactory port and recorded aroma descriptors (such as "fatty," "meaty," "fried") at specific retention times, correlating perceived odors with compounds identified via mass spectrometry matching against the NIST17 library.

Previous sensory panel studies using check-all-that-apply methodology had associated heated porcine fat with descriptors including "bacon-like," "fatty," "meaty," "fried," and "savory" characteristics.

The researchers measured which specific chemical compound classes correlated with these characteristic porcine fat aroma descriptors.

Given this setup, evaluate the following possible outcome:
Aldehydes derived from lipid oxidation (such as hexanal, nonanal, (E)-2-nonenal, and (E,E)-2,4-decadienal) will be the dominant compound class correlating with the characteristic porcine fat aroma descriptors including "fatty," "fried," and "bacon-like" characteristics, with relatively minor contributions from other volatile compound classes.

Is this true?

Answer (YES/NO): NO